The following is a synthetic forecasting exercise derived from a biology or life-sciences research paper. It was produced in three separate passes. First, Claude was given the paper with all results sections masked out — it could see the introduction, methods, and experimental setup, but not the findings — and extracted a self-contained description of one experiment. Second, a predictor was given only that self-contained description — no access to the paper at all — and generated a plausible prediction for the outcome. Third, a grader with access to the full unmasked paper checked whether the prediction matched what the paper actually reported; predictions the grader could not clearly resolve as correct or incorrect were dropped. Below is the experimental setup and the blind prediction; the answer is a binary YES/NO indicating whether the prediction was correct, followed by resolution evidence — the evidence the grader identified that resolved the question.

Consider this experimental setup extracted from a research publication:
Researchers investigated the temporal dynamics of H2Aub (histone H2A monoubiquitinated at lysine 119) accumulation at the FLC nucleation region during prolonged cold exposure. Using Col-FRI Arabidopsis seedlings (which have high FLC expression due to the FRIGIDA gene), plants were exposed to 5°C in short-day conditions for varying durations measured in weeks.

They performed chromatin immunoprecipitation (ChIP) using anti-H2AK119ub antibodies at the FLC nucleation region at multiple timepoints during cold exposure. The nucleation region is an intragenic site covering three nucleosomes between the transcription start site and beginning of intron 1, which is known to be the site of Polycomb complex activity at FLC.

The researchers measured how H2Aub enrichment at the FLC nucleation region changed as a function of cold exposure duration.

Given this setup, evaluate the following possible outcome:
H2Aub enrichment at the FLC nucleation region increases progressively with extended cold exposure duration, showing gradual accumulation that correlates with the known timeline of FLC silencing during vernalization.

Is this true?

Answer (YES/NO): YES